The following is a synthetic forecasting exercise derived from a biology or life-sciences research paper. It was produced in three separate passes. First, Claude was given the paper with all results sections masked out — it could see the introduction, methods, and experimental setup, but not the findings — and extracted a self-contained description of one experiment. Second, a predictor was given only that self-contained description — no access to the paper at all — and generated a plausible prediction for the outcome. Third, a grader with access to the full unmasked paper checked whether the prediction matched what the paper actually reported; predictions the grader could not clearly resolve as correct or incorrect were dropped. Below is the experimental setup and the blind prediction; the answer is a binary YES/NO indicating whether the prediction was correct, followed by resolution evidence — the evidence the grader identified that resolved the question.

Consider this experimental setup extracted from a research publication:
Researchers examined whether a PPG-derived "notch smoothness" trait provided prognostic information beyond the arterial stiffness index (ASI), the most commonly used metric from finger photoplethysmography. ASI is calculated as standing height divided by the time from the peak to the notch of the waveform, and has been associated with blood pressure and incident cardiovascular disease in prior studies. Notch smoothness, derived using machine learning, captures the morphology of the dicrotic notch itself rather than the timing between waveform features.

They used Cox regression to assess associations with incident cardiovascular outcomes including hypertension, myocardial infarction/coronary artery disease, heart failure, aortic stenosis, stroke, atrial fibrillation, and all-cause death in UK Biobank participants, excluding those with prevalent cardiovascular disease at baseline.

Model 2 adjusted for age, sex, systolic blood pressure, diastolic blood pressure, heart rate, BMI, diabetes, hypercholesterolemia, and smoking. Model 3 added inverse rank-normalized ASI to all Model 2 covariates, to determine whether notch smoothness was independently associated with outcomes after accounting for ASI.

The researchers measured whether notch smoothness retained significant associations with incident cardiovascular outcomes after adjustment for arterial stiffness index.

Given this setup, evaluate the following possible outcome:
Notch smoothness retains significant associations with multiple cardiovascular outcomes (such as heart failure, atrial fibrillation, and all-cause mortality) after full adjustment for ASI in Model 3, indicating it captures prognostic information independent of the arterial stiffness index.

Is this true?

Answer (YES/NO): YES